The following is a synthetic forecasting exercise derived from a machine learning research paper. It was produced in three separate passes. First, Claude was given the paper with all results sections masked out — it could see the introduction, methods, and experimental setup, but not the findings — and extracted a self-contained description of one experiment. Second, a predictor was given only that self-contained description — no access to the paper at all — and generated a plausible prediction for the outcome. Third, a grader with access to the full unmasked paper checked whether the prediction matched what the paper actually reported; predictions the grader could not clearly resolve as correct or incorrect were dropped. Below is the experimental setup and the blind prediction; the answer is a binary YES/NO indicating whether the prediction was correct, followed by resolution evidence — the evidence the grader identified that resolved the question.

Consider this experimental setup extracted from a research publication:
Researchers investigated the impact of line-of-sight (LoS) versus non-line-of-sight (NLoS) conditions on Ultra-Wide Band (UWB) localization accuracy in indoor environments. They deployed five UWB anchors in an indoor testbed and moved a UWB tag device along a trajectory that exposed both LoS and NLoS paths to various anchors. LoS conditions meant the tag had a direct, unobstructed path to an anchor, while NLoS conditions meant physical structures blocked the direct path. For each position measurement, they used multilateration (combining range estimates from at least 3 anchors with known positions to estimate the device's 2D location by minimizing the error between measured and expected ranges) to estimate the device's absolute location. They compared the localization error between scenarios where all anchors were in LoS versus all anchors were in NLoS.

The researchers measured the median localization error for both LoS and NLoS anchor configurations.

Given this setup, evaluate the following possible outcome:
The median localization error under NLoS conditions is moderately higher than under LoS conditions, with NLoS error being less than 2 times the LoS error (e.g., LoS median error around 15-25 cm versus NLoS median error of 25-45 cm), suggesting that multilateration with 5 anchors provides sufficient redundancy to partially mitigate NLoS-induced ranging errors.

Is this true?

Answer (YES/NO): NO